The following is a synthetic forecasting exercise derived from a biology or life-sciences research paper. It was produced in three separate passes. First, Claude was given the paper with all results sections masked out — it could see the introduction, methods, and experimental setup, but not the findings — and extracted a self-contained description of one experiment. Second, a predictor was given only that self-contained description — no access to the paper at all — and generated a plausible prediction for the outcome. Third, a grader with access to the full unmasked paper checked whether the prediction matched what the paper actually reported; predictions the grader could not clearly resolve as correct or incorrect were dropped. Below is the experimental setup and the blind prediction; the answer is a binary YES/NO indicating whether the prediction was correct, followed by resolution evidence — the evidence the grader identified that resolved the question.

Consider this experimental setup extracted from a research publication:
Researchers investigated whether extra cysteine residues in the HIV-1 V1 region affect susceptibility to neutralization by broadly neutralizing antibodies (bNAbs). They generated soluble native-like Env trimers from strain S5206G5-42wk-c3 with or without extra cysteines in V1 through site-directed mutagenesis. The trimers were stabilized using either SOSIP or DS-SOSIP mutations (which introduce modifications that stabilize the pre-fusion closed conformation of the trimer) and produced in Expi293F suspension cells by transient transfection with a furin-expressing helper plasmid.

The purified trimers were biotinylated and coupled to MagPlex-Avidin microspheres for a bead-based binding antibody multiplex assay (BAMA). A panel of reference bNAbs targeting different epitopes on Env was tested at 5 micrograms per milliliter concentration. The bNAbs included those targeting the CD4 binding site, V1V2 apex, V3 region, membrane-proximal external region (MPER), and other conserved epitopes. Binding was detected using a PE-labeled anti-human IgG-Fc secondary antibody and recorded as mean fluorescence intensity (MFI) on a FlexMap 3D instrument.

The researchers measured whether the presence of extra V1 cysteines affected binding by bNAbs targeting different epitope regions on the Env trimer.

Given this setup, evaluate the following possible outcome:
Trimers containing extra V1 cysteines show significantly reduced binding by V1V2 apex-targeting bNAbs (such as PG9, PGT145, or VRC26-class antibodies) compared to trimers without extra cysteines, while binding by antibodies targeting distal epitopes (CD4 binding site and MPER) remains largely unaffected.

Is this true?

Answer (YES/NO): NO